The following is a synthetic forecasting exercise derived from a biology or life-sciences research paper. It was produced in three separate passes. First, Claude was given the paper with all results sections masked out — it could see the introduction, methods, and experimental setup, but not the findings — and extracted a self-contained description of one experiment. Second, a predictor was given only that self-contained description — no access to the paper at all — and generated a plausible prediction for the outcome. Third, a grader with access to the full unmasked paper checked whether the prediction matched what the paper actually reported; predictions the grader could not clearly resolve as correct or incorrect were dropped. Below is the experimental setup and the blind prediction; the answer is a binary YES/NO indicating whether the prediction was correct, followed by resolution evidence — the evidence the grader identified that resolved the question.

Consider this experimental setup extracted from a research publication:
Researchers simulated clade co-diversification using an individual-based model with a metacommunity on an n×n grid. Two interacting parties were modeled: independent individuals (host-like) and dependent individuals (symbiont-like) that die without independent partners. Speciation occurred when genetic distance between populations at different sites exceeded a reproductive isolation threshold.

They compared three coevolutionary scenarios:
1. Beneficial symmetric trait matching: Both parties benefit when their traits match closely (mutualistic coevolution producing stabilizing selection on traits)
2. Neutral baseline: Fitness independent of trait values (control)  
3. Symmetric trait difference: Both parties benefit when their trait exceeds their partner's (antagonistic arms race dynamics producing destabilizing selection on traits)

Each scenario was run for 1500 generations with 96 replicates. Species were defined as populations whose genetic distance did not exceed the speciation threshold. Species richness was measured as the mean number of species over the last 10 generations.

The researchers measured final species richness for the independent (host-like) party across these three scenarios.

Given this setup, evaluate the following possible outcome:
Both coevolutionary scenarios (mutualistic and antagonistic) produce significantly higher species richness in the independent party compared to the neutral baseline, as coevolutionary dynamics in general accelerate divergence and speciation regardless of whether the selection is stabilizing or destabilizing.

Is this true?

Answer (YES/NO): NO